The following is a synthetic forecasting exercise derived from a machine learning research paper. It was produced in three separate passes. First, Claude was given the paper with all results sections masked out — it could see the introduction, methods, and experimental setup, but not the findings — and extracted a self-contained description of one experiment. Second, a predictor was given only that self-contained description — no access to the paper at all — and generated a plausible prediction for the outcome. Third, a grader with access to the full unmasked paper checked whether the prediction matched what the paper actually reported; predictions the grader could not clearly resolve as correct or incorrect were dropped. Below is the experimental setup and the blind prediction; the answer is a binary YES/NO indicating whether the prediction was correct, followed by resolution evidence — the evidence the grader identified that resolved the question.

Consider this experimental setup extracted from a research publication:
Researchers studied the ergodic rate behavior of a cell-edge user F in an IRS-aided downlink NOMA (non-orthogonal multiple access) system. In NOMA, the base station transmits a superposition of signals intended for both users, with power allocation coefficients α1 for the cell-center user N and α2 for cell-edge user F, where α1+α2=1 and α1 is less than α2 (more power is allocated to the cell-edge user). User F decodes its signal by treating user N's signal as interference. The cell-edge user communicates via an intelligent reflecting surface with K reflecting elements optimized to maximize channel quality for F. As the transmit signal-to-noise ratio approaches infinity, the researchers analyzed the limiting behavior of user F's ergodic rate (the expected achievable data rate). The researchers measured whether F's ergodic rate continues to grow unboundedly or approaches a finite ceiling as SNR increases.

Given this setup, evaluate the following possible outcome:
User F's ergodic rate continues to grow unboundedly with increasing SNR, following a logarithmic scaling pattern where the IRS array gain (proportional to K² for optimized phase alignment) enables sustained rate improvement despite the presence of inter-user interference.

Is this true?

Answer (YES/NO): NO